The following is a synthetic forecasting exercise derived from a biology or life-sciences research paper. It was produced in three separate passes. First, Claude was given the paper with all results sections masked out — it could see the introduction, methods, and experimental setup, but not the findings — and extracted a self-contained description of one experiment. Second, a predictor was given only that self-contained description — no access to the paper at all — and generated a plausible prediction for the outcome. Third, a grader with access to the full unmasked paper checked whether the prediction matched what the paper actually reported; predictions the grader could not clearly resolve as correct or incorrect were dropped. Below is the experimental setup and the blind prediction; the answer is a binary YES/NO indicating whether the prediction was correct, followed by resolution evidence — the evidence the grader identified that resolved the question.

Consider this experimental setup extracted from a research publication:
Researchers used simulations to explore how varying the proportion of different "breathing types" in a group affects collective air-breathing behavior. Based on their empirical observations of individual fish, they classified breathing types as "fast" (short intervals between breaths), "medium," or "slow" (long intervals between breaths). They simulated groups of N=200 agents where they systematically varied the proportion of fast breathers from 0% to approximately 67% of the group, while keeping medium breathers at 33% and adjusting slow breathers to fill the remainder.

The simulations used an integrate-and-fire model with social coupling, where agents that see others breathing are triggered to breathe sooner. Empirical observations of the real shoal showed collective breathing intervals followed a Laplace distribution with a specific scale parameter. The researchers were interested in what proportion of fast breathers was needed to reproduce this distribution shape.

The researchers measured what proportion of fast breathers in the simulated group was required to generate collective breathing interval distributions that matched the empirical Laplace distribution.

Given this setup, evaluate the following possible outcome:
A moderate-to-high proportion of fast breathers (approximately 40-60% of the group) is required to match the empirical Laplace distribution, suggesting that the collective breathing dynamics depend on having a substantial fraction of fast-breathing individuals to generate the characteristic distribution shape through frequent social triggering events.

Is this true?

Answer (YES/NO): NO